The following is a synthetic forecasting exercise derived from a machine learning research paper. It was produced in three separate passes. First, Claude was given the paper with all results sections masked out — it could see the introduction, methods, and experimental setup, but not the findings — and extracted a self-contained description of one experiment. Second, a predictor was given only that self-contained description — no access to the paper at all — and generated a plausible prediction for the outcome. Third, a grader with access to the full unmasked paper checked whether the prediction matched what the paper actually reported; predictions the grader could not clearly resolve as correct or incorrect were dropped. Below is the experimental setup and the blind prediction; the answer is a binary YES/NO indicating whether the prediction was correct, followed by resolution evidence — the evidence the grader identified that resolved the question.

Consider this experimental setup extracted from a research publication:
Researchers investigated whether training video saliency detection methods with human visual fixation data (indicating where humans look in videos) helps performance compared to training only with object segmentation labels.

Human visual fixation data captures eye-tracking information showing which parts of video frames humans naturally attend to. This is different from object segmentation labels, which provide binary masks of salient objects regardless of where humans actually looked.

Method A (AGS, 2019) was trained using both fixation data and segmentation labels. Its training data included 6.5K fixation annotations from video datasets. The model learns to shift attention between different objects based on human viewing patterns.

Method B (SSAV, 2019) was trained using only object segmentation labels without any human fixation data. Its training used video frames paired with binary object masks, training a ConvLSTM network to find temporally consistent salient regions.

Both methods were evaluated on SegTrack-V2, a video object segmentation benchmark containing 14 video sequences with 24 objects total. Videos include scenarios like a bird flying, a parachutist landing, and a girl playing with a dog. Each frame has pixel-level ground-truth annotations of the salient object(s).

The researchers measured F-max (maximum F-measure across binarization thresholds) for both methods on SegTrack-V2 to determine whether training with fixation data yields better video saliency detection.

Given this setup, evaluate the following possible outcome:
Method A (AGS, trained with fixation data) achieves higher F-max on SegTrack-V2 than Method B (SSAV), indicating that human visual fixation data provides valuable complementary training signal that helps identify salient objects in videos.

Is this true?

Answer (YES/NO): YES